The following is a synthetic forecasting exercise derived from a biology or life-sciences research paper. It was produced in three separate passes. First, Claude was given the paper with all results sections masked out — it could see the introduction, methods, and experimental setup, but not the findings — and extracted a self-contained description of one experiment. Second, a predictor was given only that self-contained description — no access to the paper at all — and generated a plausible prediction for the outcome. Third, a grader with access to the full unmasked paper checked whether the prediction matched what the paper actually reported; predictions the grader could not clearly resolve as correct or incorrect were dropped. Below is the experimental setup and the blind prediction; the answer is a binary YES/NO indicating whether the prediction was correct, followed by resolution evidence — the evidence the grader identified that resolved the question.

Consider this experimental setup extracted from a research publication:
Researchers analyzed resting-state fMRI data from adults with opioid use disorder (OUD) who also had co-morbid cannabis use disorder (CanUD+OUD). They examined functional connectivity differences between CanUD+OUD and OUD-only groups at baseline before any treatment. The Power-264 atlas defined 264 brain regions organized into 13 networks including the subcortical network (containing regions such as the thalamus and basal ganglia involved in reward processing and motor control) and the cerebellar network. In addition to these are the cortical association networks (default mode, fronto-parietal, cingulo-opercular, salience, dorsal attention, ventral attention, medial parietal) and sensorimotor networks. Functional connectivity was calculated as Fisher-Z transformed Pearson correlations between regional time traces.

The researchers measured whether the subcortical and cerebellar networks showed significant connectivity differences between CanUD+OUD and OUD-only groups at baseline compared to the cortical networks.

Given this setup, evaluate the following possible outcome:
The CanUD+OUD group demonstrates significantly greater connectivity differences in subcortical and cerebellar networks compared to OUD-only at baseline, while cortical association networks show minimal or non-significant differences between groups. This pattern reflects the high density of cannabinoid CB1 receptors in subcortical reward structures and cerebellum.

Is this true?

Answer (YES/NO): NO